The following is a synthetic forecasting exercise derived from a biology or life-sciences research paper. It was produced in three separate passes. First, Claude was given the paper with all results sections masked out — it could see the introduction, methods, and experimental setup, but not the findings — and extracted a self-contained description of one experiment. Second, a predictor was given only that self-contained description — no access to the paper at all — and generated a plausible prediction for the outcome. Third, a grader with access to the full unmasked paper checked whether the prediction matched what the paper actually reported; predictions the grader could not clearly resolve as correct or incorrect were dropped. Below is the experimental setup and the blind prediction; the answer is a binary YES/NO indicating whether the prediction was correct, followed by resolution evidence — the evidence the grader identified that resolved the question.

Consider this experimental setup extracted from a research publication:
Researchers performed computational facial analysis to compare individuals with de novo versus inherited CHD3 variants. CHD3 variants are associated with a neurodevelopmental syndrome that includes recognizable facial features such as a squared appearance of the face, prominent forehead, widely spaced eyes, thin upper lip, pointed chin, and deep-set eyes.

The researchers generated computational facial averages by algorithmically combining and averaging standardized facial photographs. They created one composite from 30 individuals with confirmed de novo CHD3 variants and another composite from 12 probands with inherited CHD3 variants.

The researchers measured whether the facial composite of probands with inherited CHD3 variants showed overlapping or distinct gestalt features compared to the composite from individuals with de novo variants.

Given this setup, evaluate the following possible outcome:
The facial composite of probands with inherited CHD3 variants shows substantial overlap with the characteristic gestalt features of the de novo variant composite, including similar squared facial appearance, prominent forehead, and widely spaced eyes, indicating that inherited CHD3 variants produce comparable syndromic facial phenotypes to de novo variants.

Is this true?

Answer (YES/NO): YES